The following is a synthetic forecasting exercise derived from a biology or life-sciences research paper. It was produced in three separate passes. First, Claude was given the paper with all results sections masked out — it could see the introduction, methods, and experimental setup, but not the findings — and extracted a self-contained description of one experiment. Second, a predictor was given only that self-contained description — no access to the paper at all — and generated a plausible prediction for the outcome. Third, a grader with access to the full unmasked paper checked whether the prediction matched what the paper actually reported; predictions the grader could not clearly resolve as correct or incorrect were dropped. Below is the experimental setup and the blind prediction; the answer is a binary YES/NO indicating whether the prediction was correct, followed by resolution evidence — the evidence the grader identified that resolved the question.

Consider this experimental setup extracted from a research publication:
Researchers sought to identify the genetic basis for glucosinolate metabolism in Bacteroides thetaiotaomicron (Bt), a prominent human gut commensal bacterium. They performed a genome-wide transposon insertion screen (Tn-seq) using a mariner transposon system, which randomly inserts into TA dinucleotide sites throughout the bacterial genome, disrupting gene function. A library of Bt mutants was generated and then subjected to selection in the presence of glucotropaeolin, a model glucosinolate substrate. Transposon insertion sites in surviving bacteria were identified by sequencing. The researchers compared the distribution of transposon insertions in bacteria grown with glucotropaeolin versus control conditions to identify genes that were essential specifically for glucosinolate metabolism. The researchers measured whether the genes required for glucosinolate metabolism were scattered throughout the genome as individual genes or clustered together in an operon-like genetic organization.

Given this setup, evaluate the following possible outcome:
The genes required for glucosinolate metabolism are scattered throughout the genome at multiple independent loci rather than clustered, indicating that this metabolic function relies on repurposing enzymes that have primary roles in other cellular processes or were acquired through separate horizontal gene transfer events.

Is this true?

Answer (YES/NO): NO